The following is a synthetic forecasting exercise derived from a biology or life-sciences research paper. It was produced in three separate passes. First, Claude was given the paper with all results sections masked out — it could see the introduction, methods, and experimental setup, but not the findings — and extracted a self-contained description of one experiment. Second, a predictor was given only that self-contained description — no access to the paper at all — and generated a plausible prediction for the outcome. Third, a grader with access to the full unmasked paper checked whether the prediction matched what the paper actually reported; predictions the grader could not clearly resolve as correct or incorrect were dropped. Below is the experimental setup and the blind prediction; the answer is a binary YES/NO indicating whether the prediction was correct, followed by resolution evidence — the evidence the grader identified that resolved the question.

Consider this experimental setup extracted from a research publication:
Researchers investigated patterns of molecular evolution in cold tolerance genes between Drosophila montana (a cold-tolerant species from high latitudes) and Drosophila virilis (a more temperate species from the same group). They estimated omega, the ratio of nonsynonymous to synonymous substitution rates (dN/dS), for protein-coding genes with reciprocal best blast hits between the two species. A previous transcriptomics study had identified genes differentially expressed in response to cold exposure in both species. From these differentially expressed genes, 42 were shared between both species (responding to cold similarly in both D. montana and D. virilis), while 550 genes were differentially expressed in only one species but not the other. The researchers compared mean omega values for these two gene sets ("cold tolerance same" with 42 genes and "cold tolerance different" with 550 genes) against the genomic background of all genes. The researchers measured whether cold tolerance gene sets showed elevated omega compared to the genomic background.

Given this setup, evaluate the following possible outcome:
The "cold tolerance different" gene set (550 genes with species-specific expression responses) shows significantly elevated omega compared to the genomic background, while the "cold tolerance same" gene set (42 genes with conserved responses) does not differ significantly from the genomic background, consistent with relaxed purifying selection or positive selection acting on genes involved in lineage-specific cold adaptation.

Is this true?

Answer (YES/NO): NO